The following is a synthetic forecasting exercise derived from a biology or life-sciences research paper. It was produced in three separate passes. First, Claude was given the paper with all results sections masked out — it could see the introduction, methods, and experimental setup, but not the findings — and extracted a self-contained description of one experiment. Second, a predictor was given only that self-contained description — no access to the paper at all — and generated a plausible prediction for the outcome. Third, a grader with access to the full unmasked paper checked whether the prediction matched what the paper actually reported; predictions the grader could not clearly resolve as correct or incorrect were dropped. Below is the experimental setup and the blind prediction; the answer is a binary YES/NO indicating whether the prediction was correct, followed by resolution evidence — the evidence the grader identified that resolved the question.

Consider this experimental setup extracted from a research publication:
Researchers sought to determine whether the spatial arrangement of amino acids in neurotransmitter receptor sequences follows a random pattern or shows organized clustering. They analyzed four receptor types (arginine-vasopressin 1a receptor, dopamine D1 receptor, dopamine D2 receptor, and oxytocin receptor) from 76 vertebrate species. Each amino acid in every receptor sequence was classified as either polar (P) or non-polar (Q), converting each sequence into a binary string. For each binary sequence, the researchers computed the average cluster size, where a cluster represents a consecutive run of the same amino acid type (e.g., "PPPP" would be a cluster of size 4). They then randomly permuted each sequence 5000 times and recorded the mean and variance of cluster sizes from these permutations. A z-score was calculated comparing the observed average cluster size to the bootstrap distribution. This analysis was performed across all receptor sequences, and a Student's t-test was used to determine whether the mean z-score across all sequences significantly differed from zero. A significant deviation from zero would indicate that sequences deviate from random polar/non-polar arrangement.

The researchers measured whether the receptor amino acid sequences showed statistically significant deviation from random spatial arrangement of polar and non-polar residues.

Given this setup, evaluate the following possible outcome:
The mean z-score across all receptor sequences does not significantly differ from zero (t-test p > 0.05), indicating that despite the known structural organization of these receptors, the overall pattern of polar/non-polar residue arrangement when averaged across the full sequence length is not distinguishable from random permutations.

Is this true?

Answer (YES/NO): NO